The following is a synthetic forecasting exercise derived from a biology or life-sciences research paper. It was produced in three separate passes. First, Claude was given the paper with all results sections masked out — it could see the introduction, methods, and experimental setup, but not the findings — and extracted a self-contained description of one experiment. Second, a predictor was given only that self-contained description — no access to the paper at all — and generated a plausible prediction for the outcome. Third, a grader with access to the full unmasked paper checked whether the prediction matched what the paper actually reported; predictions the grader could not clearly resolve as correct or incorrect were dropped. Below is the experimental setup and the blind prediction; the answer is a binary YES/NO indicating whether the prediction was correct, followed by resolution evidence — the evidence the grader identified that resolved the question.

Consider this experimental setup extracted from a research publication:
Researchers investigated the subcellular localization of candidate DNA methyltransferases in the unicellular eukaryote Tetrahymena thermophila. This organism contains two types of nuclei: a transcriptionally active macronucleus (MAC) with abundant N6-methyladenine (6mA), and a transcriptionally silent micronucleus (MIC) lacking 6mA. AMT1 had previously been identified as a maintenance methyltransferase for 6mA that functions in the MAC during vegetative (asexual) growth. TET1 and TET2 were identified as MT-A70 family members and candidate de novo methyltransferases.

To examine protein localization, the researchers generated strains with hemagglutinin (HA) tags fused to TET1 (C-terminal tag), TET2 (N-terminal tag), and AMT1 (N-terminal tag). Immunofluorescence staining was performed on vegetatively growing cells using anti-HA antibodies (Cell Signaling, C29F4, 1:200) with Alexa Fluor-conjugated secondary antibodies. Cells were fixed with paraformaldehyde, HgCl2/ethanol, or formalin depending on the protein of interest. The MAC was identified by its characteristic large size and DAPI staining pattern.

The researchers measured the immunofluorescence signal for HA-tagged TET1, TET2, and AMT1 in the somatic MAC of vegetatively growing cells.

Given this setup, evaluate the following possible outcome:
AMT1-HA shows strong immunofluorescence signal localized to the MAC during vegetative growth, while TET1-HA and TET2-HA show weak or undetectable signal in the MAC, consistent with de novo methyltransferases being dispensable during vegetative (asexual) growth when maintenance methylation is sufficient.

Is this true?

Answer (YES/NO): YES